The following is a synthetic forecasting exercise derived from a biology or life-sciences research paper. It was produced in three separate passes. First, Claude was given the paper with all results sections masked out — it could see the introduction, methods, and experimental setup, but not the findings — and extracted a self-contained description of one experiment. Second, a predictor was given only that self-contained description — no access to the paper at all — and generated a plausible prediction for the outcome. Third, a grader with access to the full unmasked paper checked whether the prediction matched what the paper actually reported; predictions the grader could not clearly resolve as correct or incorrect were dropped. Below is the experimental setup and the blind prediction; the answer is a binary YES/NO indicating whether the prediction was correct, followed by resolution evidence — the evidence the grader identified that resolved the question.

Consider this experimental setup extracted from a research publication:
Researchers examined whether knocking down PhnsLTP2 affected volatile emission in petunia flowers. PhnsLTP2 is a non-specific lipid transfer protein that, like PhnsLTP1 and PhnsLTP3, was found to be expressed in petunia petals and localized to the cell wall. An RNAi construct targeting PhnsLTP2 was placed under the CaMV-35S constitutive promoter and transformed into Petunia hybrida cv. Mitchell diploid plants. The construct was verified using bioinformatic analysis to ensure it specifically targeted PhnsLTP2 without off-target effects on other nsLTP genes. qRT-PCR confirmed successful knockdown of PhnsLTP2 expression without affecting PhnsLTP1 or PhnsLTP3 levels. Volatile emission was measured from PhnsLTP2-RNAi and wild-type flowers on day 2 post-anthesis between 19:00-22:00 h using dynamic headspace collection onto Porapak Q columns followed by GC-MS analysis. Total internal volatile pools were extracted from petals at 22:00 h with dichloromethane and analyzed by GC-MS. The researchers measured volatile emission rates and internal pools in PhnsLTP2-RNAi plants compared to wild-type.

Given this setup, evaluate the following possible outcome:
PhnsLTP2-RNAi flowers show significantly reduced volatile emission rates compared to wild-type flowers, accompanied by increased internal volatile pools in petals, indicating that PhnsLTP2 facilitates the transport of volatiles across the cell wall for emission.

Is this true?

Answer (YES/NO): NO